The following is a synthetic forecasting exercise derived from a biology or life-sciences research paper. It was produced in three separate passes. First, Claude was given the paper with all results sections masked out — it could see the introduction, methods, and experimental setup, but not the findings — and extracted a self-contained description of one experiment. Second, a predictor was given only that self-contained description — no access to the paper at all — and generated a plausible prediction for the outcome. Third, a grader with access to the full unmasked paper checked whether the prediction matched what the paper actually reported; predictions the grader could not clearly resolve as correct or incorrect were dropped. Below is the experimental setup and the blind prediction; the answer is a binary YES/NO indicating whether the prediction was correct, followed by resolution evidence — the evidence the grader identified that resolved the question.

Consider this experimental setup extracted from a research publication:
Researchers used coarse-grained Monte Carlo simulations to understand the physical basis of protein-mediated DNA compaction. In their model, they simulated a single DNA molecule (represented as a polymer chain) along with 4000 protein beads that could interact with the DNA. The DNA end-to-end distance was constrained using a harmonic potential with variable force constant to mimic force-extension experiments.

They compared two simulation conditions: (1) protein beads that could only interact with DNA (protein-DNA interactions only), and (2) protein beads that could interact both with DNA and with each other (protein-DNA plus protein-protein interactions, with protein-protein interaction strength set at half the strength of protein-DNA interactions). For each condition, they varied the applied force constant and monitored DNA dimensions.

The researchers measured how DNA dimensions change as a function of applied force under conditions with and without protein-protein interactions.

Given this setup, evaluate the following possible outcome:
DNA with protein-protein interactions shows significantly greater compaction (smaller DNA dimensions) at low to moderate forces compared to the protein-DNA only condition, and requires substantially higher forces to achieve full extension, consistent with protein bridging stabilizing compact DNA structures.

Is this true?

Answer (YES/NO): NO